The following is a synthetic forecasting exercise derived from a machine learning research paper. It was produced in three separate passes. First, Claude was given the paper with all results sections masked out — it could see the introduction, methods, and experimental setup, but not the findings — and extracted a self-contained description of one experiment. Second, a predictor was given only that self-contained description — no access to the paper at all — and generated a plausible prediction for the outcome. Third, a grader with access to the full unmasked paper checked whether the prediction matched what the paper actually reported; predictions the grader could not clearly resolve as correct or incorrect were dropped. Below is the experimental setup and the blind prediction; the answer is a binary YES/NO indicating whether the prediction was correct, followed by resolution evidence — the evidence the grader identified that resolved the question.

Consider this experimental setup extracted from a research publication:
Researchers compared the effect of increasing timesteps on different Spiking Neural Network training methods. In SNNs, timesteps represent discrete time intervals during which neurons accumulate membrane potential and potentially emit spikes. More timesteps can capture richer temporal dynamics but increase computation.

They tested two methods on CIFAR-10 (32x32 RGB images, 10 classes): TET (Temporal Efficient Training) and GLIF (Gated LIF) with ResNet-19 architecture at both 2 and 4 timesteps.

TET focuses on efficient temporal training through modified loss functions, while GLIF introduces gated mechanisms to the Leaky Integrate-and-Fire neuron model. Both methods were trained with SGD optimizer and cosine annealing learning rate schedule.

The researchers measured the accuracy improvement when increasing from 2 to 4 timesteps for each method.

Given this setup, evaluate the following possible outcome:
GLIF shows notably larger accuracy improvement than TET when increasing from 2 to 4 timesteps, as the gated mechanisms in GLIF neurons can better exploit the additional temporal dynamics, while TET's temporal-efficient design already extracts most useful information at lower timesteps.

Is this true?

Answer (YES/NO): NO